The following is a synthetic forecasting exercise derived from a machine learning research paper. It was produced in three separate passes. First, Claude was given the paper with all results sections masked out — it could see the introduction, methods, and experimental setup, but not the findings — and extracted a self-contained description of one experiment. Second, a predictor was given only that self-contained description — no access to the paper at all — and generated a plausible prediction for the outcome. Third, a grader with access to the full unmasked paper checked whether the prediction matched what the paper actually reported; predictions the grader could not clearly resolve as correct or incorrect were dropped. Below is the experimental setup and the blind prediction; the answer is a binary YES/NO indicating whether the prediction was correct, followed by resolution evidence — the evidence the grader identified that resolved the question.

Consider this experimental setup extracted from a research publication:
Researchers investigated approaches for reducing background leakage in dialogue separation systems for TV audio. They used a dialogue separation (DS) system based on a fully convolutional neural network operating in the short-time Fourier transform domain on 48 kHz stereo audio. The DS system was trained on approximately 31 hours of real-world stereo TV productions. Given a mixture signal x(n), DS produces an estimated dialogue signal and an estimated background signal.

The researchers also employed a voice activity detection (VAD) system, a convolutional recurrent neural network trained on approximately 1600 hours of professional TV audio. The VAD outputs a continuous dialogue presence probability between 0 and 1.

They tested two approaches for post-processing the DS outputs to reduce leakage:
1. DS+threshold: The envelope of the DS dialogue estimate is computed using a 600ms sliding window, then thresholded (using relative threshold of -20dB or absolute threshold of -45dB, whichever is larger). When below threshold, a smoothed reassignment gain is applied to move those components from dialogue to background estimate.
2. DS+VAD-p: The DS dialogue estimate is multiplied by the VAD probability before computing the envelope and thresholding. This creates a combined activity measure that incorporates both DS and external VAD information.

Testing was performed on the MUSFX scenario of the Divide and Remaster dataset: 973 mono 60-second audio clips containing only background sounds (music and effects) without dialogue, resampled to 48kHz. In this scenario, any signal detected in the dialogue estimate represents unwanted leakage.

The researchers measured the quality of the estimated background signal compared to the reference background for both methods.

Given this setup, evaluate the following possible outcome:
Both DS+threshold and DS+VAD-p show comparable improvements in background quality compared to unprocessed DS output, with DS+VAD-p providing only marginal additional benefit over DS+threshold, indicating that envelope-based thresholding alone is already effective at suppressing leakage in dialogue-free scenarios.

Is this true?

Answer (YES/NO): NO